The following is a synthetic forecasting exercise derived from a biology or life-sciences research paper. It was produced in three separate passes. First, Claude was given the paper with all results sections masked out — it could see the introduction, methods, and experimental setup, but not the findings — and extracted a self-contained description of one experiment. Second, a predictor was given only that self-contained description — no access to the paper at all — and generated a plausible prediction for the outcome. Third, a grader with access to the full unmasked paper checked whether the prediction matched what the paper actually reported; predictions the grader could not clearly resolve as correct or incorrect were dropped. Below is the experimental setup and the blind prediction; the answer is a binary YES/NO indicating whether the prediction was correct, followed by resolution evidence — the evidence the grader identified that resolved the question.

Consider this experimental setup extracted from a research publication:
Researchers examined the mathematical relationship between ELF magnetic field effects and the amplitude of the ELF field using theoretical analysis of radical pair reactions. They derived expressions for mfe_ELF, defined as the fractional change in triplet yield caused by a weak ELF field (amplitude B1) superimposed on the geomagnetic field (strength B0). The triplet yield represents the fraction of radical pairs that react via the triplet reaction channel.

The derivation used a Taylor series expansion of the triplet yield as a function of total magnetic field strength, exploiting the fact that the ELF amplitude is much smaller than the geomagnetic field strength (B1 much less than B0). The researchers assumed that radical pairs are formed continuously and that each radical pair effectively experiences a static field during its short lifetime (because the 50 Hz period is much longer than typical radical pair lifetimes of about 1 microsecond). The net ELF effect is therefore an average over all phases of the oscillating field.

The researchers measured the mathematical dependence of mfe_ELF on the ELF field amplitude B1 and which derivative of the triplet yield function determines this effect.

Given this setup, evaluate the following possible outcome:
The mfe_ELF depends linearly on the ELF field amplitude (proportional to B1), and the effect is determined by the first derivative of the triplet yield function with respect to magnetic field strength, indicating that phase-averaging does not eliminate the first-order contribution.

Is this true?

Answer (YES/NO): NO